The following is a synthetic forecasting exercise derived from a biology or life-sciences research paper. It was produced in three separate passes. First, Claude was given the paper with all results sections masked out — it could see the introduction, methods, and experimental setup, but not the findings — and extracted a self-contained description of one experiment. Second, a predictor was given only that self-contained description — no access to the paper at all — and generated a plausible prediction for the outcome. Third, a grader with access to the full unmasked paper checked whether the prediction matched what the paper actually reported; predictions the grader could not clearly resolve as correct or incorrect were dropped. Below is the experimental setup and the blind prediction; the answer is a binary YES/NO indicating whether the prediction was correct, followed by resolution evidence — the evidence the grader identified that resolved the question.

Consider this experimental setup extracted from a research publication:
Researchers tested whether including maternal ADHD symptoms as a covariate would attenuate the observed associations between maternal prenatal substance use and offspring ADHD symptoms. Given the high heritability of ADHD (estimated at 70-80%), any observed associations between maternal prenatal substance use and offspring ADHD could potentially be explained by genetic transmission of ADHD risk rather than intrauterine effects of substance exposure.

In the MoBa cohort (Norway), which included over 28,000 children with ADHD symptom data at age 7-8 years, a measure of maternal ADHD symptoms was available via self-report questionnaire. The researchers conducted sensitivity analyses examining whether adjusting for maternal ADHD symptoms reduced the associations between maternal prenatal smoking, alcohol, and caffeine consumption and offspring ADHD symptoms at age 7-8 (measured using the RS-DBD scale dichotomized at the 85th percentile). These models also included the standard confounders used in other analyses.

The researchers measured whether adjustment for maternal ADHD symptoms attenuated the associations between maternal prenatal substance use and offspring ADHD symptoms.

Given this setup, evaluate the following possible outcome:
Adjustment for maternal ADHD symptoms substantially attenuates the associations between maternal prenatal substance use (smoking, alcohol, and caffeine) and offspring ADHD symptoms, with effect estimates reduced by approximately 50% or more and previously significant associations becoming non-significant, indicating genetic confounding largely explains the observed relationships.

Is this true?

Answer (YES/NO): NO